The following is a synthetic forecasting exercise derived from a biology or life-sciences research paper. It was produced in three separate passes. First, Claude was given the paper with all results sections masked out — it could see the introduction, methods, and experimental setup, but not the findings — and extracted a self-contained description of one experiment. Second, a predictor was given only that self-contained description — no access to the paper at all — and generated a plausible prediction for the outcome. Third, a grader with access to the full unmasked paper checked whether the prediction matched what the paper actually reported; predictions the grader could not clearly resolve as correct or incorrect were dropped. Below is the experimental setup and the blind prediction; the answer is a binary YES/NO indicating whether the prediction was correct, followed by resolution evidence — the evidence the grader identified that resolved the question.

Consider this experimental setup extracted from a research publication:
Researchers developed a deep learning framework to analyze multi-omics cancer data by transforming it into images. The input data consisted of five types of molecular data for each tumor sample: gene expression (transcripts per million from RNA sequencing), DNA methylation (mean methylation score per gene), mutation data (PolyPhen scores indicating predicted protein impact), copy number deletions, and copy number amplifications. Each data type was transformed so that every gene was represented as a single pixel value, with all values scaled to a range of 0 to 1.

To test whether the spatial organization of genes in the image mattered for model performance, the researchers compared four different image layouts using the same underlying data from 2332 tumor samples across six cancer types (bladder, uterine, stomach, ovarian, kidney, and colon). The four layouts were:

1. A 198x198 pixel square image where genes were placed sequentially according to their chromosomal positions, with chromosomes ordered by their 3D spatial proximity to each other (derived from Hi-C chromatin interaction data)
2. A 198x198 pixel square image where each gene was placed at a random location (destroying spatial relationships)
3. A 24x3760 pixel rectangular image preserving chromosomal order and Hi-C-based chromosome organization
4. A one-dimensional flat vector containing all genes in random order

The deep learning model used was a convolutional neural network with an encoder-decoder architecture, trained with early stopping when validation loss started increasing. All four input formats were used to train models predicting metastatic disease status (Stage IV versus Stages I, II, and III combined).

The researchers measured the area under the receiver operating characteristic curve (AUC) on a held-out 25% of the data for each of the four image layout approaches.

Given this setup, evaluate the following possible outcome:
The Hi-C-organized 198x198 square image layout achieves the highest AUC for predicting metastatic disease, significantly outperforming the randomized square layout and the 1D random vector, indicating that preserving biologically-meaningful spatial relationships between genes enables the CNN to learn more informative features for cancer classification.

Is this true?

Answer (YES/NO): NO